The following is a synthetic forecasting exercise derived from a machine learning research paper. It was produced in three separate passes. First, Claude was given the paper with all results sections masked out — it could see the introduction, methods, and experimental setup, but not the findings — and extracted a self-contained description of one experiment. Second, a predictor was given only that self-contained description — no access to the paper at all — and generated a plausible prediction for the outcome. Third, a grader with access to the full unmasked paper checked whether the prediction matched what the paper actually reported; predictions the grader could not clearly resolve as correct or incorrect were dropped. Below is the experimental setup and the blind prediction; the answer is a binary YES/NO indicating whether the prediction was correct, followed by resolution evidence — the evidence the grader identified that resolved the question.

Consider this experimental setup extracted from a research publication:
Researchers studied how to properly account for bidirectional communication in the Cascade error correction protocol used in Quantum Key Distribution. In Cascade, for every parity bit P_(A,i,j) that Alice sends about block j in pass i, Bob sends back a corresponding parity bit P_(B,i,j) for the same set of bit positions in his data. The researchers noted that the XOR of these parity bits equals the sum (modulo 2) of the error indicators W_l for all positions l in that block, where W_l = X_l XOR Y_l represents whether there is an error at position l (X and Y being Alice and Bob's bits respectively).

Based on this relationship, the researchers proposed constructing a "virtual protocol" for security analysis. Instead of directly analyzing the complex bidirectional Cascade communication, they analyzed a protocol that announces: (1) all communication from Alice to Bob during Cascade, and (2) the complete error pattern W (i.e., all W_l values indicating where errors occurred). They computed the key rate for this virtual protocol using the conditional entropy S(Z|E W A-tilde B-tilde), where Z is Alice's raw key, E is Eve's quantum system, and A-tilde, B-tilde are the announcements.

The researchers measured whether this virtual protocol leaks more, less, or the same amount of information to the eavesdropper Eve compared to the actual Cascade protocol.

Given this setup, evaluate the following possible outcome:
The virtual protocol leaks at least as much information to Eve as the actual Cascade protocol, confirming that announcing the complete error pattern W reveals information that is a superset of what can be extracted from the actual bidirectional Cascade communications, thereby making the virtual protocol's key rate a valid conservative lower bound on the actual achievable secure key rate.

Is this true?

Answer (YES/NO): YES